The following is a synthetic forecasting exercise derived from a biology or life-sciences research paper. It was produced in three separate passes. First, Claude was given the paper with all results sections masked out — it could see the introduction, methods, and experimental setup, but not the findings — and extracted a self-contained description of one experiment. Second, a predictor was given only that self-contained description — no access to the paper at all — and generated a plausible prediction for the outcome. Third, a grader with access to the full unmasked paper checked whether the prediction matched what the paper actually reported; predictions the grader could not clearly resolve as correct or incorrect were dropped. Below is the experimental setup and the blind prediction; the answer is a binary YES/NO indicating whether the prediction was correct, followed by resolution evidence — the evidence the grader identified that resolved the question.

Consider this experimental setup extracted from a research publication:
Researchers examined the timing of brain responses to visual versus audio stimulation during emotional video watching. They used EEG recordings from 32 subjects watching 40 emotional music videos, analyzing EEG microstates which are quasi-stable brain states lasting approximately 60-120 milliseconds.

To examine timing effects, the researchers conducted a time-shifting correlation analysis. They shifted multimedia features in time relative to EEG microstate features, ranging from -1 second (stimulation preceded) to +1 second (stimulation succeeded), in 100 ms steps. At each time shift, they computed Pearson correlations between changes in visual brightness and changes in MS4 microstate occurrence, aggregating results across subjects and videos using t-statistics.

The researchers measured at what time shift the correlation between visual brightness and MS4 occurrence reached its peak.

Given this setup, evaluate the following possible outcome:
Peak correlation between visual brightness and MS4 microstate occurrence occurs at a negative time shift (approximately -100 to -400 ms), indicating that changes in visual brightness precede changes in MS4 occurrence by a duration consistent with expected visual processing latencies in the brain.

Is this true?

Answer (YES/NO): NO